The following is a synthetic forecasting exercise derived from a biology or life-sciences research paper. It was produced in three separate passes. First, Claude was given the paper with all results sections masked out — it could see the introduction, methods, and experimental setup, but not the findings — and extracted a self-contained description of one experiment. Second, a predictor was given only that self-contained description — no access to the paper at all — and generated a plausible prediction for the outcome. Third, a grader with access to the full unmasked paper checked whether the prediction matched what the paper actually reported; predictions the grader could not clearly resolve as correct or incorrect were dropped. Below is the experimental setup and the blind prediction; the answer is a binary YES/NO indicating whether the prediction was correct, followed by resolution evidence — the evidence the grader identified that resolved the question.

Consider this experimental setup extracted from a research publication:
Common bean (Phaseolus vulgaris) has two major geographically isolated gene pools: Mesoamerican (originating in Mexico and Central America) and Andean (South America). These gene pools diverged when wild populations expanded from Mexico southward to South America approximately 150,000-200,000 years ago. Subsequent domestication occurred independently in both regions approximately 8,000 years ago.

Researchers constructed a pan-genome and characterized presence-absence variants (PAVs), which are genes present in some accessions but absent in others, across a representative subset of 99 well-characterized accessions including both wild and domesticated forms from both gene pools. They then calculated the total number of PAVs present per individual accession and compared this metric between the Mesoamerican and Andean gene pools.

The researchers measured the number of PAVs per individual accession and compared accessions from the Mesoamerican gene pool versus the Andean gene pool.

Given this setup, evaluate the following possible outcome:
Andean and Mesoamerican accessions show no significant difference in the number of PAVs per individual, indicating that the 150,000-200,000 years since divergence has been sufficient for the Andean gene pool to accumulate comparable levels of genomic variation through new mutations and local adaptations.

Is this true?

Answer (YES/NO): NO